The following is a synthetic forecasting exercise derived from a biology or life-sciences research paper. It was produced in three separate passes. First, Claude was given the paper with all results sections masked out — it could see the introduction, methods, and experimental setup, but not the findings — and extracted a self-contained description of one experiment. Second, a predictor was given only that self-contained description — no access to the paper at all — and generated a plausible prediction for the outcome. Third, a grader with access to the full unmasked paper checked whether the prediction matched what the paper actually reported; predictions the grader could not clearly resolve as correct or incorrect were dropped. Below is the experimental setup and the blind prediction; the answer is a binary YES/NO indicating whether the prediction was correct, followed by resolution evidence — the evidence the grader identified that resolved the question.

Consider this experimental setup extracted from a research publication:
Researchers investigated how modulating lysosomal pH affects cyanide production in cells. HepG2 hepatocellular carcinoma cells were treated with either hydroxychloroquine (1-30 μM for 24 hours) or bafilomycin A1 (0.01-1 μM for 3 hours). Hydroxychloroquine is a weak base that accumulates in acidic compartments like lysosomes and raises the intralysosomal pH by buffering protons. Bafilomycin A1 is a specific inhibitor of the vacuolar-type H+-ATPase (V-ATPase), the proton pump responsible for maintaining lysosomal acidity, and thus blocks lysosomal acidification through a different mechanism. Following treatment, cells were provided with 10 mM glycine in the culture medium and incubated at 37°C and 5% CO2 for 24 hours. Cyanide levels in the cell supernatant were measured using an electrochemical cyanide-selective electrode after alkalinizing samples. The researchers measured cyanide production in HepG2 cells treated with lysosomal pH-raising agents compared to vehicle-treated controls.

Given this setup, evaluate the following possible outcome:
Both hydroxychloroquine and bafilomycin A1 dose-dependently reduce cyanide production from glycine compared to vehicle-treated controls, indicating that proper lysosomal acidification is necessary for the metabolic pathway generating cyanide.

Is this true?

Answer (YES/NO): YES